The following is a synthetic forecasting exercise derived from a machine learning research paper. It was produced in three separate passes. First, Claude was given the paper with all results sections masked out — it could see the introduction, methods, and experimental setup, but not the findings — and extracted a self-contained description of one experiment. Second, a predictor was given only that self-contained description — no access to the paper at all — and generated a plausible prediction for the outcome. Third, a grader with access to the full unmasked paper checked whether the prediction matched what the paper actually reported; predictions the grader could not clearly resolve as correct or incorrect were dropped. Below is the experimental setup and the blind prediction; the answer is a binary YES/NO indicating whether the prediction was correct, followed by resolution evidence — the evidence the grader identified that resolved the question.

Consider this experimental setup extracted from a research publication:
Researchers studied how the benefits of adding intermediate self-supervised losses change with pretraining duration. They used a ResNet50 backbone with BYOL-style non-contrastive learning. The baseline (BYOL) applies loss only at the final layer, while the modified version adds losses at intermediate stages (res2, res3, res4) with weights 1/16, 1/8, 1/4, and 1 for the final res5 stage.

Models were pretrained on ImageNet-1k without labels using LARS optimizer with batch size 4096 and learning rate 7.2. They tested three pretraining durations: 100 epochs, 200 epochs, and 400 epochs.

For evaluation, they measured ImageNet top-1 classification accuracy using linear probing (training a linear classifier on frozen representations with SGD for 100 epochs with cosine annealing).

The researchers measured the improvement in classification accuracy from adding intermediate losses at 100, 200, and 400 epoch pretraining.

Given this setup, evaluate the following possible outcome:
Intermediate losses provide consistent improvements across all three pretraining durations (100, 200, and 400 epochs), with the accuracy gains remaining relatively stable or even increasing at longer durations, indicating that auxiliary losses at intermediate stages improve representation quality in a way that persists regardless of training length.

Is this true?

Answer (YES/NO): NO